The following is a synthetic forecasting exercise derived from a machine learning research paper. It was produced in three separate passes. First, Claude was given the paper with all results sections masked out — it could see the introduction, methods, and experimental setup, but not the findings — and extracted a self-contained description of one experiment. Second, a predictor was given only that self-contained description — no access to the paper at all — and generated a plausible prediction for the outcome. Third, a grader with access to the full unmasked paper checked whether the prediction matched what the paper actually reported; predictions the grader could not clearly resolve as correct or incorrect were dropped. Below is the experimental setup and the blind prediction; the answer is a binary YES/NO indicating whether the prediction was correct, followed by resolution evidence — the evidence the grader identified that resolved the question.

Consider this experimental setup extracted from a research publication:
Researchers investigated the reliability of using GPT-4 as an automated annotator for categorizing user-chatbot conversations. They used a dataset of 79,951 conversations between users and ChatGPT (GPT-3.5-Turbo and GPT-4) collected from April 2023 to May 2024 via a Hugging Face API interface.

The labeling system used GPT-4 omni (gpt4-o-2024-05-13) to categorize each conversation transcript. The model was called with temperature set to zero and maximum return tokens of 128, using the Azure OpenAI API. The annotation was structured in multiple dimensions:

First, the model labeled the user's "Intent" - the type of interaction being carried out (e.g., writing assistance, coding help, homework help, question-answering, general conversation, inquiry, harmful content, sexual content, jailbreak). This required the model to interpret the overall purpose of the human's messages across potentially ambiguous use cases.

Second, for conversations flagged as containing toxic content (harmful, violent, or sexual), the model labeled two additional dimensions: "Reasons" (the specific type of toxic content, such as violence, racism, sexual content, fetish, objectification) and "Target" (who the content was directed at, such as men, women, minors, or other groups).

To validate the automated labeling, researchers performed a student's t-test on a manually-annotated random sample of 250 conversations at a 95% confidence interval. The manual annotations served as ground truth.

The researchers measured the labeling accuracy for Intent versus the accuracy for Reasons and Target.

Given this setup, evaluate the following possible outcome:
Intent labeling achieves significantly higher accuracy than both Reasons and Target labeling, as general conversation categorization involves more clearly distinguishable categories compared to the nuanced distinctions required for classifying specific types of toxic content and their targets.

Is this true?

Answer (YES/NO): NO